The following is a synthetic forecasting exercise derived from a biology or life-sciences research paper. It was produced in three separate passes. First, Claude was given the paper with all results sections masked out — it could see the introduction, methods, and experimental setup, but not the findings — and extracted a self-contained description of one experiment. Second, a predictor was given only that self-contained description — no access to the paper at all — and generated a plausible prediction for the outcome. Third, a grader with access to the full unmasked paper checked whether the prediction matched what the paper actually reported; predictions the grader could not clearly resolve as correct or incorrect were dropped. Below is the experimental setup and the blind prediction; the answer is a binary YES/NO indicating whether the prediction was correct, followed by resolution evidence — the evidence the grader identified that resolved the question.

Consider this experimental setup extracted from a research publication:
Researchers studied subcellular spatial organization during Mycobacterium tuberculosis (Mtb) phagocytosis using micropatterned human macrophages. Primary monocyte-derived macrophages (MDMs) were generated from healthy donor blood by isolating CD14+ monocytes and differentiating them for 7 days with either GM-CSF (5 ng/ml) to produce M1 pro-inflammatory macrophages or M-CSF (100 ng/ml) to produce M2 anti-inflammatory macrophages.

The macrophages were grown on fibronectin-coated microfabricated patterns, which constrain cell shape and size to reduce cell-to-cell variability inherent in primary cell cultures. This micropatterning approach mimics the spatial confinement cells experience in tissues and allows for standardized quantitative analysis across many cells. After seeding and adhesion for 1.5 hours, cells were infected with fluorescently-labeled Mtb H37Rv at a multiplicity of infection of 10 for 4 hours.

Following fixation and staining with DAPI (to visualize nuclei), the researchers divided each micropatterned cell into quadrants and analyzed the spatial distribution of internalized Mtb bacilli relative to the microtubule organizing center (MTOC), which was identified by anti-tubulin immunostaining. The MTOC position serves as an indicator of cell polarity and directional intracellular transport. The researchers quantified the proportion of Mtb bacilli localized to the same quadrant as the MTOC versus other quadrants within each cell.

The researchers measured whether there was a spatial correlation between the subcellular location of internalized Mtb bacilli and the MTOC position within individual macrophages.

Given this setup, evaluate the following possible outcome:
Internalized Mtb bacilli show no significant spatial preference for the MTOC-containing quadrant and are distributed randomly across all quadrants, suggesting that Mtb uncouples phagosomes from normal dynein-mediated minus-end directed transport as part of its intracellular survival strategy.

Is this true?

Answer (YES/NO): NO